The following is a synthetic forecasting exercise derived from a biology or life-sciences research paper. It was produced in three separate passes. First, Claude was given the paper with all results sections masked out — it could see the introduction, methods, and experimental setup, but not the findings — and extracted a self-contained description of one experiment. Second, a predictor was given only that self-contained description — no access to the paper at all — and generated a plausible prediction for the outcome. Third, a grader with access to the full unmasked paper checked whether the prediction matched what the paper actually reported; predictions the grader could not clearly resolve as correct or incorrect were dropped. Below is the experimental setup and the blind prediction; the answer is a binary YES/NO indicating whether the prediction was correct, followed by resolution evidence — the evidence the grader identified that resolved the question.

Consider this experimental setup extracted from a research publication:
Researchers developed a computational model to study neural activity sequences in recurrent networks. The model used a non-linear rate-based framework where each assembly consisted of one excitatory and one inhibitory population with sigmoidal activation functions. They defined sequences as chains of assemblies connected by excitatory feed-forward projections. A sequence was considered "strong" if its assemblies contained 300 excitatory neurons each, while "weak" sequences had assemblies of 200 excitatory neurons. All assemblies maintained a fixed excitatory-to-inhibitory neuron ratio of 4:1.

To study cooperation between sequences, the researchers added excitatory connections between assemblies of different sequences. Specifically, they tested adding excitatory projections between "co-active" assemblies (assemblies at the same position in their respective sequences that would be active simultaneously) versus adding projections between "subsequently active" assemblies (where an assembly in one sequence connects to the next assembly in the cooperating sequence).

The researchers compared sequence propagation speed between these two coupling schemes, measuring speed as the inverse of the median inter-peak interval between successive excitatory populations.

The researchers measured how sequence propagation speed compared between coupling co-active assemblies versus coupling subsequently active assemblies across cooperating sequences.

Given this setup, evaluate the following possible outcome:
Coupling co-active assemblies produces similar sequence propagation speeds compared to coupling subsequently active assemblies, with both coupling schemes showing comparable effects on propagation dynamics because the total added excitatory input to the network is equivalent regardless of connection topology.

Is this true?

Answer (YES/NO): NO